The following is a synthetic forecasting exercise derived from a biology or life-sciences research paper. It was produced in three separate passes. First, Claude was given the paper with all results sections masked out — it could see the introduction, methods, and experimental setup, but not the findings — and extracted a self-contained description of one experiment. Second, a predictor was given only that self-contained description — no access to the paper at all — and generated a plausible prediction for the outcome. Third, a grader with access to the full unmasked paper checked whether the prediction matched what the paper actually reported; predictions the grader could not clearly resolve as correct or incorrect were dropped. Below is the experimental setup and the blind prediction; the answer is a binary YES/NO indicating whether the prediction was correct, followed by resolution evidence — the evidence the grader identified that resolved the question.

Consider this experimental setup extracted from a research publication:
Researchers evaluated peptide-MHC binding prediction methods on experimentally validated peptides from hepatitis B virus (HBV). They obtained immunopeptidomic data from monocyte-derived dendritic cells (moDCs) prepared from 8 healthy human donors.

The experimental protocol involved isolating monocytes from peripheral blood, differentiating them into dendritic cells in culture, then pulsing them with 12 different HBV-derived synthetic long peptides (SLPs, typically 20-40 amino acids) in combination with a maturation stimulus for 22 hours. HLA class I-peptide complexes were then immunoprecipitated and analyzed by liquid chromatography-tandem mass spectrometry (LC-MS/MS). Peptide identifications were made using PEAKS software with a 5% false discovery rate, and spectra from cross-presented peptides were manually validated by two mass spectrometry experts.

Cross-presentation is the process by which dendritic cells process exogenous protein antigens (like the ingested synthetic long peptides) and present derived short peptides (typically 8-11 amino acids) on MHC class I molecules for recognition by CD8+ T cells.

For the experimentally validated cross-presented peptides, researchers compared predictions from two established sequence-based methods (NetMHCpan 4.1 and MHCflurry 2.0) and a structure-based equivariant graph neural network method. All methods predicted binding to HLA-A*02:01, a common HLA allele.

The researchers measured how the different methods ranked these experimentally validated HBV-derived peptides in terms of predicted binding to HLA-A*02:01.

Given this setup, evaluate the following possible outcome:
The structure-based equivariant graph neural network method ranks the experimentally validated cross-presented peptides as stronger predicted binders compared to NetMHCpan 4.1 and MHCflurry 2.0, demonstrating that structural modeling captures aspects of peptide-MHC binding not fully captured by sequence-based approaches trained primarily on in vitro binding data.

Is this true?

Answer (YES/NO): YES